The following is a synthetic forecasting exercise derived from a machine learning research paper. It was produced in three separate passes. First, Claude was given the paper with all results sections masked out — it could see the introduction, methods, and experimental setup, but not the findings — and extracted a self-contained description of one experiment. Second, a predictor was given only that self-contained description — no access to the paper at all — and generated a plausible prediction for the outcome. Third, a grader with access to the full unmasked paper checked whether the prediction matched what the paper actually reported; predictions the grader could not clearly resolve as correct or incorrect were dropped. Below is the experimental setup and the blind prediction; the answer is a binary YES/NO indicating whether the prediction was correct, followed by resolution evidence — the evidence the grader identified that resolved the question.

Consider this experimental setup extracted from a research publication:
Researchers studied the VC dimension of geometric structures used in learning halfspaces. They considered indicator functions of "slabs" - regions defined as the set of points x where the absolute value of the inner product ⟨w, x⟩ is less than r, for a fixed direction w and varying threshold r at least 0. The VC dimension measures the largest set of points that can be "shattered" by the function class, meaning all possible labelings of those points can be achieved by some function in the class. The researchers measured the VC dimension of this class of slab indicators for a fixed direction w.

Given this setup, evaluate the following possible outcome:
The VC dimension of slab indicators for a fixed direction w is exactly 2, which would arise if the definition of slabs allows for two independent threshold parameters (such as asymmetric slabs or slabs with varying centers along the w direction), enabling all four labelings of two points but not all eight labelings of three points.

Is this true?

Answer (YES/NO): NO